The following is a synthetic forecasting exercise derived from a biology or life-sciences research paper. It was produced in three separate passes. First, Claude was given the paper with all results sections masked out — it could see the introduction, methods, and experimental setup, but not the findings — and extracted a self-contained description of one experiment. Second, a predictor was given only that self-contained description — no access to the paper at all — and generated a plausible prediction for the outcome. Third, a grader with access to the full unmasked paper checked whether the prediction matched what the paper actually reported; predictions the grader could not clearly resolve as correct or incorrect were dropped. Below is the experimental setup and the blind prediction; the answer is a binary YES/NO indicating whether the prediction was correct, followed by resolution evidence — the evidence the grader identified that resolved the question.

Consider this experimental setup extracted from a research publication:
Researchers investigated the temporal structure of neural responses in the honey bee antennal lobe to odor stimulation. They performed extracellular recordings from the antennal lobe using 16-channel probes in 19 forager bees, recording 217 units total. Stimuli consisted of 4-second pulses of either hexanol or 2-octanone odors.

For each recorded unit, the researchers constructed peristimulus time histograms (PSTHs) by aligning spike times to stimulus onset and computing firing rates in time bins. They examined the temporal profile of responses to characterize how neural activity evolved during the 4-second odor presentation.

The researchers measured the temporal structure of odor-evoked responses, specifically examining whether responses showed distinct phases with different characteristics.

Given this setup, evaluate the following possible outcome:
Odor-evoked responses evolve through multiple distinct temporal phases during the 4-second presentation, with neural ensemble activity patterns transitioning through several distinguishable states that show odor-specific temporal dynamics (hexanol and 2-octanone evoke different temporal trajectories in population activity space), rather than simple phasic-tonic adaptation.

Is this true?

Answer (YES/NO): NO